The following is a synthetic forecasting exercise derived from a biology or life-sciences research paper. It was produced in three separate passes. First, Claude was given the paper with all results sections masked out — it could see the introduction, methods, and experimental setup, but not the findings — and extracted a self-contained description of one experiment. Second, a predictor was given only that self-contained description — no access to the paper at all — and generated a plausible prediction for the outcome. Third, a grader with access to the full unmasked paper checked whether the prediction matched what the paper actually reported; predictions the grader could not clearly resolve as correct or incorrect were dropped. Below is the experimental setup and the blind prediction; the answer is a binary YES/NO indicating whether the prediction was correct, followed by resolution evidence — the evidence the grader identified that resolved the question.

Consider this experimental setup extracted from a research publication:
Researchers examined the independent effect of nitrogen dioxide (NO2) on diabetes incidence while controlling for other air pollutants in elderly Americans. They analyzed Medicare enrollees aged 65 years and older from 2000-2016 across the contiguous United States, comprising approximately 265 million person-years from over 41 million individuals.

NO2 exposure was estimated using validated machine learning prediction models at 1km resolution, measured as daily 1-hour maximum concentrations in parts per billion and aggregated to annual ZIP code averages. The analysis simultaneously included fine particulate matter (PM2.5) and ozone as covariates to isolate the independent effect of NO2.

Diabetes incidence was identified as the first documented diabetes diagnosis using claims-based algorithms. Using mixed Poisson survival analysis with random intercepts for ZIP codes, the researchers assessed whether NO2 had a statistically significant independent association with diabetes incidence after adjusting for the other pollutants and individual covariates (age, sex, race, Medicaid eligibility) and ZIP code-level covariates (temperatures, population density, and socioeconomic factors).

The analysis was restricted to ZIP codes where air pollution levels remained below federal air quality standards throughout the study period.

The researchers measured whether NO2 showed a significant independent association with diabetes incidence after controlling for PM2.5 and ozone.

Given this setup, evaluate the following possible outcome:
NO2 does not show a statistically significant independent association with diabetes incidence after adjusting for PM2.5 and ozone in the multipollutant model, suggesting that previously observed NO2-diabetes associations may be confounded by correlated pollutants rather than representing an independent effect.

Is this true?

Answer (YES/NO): NO